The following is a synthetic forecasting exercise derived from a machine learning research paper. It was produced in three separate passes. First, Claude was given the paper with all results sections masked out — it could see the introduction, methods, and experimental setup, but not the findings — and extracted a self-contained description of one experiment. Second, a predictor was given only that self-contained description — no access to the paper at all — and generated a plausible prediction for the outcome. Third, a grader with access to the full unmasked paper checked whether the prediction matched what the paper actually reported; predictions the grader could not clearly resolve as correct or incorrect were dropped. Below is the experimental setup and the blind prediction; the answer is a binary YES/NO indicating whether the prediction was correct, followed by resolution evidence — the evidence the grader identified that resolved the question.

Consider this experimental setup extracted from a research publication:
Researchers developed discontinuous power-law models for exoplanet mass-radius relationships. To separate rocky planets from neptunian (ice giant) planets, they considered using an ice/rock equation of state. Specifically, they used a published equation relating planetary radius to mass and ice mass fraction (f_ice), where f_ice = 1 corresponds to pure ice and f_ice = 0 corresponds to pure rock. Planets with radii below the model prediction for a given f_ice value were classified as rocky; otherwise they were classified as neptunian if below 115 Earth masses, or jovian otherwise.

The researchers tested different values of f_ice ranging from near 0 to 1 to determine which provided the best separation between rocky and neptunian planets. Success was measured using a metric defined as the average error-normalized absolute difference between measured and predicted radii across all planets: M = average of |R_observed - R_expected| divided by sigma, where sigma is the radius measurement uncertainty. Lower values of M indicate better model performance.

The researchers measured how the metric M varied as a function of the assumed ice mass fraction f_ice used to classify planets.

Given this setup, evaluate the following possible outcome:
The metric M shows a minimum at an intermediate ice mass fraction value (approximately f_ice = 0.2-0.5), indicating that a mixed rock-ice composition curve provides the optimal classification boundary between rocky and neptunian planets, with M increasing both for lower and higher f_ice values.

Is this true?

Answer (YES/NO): NO